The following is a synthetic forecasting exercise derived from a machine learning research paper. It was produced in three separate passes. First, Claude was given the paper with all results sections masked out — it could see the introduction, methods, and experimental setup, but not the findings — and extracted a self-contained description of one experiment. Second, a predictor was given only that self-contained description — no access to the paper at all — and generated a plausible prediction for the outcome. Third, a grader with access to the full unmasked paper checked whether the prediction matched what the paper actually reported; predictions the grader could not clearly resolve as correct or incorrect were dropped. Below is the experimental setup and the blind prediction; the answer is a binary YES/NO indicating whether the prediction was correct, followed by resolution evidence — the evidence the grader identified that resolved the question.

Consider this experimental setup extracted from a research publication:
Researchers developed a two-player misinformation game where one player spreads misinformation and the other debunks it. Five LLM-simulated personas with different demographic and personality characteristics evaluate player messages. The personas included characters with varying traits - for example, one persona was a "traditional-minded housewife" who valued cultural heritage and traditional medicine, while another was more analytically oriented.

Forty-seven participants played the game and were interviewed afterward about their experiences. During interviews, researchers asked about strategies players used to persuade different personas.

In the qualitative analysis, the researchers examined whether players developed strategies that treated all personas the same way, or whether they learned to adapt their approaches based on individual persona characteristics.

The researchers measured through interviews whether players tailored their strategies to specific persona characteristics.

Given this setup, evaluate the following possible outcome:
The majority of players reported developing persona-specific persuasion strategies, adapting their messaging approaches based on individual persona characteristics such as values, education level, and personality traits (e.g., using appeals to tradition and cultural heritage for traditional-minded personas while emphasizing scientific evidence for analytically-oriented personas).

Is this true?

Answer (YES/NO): NO